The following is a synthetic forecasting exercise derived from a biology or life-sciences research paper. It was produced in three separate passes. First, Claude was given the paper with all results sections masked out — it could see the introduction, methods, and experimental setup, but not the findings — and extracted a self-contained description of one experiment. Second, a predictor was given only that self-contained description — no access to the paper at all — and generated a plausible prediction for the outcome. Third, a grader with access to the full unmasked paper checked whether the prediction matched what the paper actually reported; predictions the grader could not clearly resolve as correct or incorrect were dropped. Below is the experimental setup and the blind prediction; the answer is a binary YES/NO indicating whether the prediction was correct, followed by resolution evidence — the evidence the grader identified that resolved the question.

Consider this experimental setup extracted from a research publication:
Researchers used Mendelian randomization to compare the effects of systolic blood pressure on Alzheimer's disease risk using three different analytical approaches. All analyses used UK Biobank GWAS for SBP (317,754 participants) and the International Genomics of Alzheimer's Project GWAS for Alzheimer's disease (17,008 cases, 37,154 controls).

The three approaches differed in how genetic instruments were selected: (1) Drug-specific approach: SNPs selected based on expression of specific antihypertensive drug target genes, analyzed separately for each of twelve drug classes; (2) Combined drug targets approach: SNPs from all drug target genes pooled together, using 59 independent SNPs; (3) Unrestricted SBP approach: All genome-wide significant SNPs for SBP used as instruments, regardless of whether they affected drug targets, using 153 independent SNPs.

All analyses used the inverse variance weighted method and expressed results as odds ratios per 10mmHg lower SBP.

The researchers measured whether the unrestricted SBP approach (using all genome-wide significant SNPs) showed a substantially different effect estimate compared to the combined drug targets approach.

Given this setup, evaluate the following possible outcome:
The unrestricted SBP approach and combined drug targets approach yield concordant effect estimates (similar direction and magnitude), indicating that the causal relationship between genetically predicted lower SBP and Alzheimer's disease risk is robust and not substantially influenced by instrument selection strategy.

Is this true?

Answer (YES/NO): YES